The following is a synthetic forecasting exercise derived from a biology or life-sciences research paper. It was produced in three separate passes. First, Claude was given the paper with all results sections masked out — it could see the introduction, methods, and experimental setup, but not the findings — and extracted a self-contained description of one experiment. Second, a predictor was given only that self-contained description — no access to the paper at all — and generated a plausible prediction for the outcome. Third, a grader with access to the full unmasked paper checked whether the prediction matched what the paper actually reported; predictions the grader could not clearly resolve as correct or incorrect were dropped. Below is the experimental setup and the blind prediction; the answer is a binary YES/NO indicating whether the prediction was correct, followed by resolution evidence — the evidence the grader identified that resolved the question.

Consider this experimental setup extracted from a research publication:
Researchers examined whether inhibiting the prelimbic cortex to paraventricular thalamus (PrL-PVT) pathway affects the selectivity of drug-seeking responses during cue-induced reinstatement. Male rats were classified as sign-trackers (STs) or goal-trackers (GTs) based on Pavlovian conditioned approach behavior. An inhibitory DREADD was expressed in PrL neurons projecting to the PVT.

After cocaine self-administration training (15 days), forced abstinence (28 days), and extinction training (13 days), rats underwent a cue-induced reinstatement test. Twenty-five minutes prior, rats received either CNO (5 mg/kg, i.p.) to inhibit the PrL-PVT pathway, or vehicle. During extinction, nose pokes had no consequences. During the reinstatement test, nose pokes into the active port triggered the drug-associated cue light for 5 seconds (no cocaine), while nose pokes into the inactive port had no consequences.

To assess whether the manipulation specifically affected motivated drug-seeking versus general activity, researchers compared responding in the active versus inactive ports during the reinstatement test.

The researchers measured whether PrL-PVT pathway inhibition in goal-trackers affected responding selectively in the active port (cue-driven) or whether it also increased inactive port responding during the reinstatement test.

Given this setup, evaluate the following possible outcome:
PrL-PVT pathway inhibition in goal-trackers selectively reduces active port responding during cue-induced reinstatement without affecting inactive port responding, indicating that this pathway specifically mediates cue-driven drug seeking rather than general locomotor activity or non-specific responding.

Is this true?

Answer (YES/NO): NO